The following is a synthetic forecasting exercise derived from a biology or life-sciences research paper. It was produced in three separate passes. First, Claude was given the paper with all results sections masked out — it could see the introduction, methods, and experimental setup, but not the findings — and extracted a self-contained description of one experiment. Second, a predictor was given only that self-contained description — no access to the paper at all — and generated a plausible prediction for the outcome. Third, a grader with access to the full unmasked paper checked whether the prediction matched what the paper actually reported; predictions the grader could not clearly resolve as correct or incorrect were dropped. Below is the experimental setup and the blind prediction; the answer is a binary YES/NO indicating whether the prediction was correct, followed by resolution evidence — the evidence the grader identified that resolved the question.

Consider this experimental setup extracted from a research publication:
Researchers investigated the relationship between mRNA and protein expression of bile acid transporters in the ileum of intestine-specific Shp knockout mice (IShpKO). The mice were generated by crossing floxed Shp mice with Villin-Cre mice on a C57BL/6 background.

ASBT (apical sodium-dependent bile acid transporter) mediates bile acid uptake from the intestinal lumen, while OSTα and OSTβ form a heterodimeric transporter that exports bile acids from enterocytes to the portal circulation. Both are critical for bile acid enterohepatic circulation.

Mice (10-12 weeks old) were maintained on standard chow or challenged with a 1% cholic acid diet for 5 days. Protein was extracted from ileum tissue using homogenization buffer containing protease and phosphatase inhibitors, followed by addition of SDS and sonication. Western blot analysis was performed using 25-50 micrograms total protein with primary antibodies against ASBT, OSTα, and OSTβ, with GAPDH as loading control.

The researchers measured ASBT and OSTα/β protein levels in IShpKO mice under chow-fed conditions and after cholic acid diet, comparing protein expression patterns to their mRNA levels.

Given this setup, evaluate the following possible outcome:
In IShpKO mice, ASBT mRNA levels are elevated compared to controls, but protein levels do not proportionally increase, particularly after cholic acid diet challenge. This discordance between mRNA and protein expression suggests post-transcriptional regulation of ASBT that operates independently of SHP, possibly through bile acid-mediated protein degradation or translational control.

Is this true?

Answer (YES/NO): NO